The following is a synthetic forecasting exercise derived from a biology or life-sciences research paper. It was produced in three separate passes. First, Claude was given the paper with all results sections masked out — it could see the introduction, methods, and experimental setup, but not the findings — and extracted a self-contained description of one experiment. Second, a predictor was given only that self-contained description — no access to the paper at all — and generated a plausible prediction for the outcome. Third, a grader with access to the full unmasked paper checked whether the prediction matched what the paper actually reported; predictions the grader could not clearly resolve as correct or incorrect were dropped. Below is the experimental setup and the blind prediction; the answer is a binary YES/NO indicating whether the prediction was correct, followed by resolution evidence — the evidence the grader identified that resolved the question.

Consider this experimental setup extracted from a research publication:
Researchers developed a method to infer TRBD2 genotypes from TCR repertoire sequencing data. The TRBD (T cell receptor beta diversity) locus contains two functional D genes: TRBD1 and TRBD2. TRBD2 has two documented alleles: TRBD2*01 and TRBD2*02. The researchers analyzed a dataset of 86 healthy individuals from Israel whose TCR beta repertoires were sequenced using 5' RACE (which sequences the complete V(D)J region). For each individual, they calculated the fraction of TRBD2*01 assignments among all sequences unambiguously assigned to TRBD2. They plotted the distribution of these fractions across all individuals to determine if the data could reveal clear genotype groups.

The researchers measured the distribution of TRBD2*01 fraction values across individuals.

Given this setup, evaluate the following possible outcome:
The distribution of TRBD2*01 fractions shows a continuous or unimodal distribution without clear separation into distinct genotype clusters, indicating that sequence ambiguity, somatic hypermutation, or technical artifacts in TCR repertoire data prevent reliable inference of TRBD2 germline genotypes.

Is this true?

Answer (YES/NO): NO